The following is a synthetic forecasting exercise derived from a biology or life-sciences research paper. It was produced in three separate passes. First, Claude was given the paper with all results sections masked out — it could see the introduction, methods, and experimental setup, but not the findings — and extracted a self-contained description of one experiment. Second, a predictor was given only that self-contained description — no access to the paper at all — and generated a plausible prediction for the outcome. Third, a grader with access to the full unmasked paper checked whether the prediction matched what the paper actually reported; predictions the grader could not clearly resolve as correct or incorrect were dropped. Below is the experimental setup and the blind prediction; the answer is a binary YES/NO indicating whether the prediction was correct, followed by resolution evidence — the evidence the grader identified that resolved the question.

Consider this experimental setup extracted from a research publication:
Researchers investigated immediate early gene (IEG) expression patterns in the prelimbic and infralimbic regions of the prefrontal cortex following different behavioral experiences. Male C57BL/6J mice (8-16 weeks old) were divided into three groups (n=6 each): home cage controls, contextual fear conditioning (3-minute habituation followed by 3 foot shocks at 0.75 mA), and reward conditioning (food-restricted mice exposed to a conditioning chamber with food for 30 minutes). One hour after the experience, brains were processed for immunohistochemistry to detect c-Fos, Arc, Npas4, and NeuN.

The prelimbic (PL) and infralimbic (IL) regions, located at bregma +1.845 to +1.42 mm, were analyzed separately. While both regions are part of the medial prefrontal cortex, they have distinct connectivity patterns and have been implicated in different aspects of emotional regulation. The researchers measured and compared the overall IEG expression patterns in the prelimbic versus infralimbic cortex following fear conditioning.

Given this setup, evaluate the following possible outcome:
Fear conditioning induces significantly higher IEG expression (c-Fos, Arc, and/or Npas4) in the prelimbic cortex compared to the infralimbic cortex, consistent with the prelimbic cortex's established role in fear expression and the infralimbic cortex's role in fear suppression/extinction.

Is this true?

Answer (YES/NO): NO